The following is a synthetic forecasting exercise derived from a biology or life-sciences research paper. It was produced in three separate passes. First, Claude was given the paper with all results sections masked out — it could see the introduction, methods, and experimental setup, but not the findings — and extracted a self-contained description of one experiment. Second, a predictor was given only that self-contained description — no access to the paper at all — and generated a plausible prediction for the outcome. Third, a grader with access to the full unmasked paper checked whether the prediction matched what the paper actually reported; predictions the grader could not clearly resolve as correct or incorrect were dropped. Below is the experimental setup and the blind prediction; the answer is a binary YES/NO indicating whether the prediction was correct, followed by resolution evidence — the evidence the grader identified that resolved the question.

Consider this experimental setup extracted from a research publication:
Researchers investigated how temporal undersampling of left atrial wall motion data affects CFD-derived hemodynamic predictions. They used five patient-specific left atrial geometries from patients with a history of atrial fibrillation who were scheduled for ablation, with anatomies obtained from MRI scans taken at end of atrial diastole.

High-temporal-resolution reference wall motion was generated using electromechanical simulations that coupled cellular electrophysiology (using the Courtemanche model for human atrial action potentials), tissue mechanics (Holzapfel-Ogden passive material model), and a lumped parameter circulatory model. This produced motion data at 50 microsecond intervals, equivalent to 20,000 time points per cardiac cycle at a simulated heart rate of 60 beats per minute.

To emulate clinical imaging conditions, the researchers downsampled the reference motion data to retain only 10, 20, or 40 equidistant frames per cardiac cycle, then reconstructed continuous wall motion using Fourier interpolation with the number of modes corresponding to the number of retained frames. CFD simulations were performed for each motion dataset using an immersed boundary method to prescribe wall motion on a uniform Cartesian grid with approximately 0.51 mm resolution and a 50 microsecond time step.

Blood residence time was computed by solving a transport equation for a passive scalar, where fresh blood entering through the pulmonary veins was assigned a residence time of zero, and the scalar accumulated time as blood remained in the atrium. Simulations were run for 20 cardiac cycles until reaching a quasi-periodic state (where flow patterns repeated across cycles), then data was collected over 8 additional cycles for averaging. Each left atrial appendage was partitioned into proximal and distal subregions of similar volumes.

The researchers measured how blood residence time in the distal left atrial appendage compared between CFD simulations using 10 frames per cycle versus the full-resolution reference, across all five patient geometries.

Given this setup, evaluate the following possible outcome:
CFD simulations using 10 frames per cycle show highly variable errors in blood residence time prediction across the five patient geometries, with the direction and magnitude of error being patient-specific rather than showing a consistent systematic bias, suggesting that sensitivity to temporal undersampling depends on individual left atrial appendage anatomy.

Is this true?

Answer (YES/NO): NO